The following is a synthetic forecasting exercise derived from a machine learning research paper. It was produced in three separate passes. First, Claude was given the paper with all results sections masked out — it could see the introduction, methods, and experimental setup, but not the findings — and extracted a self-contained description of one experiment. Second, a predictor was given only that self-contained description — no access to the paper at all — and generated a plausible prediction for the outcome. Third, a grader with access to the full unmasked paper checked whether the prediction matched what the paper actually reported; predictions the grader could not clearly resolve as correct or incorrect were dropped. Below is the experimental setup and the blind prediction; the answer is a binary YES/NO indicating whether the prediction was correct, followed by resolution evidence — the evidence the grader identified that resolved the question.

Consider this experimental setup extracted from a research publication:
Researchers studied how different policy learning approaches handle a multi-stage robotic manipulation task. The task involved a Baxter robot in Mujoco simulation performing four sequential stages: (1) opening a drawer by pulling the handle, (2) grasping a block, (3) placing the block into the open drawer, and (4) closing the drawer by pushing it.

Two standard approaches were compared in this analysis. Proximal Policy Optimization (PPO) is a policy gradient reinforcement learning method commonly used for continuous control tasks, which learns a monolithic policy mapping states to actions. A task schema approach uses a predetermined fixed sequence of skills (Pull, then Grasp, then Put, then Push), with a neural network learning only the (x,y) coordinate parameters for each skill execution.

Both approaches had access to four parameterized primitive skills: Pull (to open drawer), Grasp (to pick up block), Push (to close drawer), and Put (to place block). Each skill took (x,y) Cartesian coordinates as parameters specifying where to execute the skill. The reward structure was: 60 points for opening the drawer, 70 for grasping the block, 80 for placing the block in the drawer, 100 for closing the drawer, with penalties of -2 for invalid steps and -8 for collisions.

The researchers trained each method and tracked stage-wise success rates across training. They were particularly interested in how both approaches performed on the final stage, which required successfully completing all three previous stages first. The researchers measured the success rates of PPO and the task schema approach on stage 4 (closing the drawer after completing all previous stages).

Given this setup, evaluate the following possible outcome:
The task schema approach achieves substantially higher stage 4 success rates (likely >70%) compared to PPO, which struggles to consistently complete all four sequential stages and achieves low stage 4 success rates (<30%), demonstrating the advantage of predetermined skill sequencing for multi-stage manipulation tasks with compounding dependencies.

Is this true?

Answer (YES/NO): NO